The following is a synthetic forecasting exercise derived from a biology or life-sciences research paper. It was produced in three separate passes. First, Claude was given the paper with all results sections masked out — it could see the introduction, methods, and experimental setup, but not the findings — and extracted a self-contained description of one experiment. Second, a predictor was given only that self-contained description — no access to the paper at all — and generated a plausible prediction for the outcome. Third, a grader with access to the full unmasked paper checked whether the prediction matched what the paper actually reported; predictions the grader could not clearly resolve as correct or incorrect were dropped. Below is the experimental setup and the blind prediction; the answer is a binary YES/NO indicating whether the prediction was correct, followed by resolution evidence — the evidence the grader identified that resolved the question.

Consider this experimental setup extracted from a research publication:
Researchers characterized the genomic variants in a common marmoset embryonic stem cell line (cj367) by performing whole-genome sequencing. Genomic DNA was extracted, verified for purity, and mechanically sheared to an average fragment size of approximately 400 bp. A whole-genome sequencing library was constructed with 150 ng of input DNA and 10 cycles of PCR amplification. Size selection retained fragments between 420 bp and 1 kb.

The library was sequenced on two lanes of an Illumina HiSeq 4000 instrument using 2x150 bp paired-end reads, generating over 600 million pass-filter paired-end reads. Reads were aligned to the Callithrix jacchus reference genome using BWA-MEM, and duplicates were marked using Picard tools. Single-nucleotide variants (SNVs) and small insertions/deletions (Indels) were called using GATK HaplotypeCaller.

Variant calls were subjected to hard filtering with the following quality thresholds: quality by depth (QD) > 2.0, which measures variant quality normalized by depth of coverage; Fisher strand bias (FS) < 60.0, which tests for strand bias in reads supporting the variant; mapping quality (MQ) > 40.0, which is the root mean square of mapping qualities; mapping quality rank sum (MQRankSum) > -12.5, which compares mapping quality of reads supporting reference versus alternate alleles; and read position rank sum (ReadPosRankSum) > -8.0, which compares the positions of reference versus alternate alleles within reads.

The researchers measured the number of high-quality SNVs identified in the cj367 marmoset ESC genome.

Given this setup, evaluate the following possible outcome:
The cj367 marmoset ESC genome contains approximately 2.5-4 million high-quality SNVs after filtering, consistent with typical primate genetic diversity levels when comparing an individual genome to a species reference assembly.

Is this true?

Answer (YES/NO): YES